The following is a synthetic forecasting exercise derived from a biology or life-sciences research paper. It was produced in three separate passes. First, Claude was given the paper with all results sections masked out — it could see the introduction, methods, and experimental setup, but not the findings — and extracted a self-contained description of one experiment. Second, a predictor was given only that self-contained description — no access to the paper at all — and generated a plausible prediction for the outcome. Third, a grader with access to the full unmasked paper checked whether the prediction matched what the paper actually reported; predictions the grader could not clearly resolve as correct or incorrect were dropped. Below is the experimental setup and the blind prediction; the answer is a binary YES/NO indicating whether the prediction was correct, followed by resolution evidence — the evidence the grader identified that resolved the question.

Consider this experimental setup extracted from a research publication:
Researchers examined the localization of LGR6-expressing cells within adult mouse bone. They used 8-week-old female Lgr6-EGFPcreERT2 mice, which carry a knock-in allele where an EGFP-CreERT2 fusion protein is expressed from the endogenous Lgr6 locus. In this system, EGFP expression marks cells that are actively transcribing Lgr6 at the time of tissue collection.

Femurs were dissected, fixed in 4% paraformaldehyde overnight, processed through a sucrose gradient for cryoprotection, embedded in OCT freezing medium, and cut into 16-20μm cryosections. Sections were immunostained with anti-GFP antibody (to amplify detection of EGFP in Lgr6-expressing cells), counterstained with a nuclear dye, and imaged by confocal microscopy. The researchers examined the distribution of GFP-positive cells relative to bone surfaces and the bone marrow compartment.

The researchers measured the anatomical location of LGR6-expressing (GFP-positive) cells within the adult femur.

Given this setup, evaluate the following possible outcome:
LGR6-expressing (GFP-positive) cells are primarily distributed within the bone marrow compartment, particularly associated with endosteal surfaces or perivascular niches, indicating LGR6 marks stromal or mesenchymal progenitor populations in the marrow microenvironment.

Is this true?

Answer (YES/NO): NO